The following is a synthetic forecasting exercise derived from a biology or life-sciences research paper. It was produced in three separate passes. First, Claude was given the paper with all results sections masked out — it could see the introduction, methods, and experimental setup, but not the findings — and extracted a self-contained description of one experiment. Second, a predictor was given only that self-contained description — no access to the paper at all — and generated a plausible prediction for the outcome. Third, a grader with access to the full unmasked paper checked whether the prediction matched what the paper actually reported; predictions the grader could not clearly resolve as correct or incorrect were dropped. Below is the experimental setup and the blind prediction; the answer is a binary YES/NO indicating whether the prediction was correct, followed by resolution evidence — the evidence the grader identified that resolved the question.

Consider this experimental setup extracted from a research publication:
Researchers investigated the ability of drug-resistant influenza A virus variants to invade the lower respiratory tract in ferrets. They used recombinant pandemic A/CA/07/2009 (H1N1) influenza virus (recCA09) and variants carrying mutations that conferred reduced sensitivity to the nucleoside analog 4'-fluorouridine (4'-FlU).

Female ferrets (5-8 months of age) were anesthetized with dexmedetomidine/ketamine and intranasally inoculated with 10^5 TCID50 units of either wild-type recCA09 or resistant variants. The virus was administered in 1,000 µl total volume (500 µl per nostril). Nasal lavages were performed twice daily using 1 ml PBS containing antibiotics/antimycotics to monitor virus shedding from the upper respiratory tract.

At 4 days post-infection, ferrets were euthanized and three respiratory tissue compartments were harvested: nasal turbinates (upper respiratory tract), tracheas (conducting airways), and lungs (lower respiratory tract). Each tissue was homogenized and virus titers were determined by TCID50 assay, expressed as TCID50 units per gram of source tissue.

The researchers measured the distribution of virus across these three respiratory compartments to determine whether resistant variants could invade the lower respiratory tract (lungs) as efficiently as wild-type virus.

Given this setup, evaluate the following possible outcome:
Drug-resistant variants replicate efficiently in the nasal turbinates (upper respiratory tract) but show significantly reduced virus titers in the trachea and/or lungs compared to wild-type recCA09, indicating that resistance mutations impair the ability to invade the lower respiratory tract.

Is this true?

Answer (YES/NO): YES